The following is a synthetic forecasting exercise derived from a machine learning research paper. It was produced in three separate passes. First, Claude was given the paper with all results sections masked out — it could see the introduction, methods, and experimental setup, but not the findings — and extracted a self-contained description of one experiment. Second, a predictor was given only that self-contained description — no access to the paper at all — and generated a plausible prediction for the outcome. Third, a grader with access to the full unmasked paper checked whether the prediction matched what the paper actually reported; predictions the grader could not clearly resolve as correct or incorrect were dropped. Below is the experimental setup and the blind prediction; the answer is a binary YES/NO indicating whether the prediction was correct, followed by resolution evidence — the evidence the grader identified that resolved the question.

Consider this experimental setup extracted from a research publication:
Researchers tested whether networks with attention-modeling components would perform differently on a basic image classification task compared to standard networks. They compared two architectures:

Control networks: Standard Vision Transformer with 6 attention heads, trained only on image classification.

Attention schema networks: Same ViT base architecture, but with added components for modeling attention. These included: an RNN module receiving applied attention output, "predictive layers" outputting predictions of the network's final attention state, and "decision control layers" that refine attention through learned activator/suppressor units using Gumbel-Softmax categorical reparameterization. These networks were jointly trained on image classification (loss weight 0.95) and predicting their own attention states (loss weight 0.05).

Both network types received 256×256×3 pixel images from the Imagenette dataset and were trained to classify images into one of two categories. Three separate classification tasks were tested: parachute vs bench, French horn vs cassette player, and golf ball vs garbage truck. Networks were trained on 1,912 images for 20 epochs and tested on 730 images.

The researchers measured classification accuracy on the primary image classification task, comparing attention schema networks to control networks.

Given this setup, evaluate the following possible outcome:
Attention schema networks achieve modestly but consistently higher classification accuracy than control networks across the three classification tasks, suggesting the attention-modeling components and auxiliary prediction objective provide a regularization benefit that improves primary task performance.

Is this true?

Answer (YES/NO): NO